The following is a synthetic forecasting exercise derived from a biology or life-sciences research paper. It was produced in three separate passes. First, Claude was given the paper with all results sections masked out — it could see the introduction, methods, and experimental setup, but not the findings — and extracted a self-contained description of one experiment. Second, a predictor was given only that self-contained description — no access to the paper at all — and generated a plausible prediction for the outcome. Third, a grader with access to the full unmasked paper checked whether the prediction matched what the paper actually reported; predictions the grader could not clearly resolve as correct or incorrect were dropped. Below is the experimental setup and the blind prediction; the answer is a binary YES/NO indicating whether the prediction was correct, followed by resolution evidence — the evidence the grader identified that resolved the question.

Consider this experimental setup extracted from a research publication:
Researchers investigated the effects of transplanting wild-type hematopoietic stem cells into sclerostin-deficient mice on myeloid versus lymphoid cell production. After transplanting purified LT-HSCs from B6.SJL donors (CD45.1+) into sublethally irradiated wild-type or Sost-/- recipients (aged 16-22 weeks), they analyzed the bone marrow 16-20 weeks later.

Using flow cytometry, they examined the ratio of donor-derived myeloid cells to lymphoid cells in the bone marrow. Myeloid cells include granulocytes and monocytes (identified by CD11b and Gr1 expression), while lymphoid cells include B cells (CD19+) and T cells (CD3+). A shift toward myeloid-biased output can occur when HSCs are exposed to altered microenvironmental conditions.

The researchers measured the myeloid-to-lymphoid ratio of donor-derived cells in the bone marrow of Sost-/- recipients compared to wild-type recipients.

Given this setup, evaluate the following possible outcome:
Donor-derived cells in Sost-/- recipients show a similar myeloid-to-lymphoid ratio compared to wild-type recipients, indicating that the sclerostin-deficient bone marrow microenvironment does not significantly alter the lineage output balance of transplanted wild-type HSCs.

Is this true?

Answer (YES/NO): NO